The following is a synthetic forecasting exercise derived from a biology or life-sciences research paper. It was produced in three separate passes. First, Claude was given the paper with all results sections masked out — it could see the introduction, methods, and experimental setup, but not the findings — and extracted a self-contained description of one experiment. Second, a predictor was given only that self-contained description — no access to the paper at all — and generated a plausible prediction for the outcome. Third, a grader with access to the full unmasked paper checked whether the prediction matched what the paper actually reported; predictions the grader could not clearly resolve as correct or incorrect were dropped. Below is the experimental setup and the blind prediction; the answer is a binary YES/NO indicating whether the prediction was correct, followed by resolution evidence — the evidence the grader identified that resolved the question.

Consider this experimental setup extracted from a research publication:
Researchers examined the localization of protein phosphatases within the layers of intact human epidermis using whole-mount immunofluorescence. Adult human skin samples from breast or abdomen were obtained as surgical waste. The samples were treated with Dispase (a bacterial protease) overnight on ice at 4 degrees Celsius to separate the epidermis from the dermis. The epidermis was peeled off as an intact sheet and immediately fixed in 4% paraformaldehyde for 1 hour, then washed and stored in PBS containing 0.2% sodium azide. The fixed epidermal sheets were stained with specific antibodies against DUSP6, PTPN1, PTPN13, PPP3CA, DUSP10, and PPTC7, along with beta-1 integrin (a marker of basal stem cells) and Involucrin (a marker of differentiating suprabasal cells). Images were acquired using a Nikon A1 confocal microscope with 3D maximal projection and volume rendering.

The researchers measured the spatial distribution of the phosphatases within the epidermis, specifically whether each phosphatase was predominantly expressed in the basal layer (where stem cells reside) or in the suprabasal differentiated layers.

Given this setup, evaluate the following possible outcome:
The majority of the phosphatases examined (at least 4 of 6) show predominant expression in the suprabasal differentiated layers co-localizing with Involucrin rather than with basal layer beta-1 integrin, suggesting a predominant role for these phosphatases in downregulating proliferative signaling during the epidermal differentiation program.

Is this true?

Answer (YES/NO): NO